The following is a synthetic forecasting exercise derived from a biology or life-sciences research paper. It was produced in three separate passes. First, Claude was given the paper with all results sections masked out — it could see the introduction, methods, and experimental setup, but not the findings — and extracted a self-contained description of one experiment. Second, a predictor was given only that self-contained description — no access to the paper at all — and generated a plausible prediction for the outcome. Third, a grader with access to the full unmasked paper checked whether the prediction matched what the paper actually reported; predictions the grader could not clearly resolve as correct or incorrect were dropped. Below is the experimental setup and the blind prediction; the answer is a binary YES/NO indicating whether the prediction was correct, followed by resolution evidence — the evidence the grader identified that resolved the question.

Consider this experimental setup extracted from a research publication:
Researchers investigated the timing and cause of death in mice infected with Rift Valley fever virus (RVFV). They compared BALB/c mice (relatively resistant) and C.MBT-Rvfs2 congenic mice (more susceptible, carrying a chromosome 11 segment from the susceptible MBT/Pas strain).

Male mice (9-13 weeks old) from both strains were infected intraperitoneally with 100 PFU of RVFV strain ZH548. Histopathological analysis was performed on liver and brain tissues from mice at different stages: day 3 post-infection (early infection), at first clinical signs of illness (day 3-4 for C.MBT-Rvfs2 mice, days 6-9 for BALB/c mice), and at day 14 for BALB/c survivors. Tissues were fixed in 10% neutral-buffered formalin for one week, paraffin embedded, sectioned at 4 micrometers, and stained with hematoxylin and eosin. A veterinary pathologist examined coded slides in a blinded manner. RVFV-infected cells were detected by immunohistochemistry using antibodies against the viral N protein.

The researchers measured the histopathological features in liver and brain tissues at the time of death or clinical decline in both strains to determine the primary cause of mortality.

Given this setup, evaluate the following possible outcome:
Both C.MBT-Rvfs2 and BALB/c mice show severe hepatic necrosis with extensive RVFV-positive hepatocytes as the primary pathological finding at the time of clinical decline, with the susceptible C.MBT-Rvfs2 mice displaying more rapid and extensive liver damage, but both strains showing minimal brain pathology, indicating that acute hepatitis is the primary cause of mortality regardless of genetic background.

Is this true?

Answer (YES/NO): NO